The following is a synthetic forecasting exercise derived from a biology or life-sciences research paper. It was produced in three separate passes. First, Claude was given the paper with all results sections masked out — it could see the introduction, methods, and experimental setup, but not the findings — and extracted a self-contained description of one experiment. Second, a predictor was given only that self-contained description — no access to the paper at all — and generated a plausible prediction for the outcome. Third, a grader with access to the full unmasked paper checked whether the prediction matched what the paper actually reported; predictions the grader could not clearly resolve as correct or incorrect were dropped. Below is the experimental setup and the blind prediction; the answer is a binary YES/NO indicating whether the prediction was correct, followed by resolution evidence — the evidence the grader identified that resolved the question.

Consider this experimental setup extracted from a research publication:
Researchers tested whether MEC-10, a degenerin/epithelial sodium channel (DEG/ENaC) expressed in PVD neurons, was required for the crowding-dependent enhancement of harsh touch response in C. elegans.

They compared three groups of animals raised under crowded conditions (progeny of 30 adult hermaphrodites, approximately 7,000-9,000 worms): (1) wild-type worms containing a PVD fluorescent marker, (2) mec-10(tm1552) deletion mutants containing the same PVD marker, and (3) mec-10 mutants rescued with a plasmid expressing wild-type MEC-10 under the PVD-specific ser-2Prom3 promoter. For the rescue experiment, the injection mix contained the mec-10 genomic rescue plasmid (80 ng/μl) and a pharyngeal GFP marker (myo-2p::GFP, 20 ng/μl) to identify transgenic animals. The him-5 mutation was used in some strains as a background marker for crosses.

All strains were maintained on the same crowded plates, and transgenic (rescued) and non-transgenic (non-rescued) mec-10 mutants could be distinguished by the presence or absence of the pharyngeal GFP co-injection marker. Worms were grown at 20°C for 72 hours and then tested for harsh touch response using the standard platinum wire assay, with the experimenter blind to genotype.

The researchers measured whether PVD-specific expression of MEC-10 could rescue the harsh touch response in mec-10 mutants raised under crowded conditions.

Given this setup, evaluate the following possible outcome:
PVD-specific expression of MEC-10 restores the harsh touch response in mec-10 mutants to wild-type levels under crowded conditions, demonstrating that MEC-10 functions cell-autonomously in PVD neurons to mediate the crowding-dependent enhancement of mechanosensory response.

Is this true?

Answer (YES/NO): YES